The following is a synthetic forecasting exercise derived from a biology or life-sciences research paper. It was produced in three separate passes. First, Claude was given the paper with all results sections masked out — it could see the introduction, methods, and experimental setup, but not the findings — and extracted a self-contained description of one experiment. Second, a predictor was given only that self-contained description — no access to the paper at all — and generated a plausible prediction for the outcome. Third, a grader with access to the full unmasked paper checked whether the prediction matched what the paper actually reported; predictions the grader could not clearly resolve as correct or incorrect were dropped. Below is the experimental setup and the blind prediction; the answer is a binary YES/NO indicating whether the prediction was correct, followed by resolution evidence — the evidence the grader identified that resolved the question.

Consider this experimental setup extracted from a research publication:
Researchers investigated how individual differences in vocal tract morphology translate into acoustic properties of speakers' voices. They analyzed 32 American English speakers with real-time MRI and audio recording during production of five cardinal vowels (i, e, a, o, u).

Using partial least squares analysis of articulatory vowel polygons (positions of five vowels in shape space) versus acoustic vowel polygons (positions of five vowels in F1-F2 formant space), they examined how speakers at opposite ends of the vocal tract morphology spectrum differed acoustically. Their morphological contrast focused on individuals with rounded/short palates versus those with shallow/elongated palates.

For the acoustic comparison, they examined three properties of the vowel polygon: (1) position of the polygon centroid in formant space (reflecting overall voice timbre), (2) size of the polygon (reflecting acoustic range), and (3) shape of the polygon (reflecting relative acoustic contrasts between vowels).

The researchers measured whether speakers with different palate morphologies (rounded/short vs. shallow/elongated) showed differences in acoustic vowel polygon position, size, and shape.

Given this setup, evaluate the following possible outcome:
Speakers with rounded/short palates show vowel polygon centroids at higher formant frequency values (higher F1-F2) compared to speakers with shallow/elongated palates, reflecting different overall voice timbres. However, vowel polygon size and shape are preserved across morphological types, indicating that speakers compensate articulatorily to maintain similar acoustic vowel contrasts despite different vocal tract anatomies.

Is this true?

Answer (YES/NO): NO